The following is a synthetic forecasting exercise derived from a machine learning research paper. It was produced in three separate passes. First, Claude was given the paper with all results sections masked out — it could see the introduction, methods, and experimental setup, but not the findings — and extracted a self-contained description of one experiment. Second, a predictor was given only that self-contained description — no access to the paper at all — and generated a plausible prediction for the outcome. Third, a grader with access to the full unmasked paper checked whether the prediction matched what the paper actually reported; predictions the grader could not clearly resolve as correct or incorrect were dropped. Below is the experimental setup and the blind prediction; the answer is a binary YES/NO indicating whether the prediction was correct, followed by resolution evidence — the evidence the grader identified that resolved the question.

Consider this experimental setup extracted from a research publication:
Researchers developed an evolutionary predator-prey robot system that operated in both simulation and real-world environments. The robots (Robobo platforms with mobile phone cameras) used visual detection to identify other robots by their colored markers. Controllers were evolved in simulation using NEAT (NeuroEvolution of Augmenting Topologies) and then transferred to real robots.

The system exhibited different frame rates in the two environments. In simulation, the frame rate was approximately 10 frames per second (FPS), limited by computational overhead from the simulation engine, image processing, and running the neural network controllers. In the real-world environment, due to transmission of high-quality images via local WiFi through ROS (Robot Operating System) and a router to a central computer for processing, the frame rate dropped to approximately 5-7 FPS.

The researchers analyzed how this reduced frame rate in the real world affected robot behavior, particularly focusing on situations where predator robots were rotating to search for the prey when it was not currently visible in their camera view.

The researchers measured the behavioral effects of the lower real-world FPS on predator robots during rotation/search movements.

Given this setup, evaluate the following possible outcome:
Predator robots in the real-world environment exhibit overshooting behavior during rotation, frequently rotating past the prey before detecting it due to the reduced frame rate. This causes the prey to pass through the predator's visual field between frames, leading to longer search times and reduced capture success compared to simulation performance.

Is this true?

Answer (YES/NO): NO